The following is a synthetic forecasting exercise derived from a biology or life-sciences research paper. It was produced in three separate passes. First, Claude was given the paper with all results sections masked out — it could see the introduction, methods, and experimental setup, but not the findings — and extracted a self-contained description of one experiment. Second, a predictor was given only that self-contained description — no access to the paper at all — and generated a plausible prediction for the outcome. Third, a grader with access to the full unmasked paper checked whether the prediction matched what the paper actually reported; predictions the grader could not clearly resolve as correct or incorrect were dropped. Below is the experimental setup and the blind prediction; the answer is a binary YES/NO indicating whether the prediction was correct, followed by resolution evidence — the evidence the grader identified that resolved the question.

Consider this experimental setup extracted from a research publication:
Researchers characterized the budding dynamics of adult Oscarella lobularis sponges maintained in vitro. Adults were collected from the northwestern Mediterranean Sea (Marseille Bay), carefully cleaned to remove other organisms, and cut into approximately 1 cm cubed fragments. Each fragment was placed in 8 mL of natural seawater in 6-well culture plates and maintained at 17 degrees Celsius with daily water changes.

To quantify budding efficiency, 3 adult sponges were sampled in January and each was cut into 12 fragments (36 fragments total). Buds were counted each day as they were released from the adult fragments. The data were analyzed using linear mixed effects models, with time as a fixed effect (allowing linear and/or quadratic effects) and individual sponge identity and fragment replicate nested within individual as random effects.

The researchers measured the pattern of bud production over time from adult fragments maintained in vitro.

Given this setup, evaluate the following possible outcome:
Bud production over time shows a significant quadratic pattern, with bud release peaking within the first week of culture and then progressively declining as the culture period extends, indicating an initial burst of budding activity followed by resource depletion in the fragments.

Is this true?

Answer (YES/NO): NO